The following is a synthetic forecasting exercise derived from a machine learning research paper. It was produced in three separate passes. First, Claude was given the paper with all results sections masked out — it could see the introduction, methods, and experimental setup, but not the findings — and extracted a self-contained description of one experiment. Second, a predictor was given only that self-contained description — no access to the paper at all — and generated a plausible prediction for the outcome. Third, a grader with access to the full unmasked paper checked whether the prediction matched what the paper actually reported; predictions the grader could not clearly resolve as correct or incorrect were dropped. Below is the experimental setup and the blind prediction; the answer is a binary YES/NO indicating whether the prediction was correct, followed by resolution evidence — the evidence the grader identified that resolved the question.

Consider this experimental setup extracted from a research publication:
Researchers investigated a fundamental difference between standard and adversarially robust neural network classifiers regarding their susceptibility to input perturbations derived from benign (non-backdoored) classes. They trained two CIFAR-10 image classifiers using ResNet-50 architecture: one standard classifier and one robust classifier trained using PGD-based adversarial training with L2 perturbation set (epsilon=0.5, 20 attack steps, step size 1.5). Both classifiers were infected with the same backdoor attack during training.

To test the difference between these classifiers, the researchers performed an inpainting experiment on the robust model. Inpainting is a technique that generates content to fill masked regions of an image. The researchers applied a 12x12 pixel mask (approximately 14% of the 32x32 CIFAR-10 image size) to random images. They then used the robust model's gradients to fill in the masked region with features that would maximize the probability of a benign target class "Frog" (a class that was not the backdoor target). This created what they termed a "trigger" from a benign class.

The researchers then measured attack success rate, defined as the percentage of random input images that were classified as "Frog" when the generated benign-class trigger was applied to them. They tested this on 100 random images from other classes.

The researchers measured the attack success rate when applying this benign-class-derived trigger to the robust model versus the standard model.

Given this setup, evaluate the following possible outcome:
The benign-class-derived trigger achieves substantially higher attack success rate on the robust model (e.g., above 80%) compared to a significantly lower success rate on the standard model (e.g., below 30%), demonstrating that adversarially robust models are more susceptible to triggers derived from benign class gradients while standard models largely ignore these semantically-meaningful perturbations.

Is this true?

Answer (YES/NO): YES